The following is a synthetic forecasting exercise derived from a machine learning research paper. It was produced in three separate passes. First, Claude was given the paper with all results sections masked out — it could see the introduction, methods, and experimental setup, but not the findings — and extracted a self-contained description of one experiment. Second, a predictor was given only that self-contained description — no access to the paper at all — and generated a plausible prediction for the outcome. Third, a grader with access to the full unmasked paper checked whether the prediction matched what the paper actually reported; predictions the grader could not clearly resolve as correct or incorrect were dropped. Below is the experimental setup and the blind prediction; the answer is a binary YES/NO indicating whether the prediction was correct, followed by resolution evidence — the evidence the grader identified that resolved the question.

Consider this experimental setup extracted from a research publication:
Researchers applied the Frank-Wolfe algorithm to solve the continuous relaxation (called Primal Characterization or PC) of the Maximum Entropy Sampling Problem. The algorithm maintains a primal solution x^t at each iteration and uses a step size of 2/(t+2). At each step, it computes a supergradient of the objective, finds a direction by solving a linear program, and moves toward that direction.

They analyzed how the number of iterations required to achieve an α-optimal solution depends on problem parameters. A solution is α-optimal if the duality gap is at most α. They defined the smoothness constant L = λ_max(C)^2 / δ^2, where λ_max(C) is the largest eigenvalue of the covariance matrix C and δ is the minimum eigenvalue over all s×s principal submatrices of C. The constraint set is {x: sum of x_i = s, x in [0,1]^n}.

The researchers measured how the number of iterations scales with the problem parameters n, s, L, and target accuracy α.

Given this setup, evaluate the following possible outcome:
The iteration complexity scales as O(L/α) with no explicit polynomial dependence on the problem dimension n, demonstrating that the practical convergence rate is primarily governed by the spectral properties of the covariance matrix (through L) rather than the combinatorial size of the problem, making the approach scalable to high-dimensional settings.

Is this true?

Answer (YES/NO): NO